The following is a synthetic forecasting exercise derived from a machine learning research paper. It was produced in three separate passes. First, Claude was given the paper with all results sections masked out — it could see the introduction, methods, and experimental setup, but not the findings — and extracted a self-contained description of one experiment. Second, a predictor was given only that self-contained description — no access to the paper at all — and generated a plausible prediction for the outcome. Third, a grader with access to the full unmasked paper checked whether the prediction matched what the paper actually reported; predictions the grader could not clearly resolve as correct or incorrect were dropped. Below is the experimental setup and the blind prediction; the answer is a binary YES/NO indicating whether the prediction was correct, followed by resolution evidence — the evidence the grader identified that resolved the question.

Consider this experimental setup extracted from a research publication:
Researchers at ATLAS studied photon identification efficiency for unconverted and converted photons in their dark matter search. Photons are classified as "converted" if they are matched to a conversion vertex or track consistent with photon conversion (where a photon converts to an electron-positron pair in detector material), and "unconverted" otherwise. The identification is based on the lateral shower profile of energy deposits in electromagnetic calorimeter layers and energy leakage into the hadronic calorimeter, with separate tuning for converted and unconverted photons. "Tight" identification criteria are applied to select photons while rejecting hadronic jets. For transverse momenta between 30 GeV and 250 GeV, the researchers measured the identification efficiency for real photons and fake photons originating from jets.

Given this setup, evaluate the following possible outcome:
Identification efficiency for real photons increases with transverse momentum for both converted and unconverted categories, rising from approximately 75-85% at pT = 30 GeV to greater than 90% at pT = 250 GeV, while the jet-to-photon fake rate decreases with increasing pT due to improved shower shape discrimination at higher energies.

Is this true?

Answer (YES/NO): NO